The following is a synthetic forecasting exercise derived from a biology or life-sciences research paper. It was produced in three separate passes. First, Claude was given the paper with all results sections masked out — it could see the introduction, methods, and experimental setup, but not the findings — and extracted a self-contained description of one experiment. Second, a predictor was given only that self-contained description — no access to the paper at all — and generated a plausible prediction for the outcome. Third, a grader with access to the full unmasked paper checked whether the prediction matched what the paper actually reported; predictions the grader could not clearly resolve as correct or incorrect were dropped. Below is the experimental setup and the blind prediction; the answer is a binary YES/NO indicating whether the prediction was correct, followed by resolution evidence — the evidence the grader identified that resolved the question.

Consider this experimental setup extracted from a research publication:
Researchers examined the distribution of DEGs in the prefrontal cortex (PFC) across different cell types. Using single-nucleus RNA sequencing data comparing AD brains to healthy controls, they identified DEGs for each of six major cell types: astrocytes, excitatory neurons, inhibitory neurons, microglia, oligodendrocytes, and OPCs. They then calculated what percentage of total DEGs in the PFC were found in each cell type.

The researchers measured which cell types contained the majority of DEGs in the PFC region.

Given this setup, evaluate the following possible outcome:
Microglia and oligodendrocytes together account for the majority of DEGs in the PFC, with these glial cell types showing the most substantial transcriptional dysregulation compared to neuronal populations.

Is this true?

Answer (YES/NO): NO